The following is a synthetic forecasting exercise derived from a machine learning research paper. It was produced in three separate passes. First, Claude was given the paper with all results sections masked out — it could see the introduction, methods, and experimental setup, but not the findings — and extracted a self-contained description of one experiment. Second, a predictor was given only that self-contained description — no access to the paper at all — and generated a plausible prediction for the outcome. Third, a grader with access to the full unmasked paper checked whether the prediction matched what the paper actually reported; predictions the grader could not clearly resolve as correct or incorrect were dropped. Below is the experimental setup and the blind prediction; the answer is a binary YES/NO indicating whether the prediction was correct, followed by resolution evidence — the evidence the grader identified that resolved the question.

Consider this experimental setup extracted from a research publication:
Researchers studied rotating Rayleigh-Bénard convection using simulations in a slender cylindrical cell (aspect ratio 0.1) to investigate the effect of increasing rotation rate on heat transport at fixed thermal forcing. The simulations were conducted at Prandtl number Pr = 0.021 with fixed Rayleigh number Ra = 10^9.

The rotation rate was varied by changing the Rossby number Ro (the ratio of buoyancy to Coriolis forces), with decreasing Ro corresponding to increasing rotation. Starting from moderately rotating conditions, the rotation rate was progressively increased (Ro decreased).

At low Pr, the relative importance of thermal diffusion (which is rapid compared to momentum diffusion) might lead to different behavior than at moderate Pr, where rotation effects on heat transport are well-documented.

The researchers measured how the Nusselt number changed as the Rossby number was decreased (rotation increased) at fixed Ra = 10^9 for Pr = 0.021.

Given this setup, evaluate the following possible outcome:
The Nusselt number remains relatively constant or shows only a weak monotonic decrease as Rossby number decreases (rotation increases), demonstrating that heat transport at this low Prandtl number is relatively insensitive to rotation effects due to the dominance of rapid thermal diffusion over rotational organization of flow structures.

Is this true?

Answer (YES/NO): NO